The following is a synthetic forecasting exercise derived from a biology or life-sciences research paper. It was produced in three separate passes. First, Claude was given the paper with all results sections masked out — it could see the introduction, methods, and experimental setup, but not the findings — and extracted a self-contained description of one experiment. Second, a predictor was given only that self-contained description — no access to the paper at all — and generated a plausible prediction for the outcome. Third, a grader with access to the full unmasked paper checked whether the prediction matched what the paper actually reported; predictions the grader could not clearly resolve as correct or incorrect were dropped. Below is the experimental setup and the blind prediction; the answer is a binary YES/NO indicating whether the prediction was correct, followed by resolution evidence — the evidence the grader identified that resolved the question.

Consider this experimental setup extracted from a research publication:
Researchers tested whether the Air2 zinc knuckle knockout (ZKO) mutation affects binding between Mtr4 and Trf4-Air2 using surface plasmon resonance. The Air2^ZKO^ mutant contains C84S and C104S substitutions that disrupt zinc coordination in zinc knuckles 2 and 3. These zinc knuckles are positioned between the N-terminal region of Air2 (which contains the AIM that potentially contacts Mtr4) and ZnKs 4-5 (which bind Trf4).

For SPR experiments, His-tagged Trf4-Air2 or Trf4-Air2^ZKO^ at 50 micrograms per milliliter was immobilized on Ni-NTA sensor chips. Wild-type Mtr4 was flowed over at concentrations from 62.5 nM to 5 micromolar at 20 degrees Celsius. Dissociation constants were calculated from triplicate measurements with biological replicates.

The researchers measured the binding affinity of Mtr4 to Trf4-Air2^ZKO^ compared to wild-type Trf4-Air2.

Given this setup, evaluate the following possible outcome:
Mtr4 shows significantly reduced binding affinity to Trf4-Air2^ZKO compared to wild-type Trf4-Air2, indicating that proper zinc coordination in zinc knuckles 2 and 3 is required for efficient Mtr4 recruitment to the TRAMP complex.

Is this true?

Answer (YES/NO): NO